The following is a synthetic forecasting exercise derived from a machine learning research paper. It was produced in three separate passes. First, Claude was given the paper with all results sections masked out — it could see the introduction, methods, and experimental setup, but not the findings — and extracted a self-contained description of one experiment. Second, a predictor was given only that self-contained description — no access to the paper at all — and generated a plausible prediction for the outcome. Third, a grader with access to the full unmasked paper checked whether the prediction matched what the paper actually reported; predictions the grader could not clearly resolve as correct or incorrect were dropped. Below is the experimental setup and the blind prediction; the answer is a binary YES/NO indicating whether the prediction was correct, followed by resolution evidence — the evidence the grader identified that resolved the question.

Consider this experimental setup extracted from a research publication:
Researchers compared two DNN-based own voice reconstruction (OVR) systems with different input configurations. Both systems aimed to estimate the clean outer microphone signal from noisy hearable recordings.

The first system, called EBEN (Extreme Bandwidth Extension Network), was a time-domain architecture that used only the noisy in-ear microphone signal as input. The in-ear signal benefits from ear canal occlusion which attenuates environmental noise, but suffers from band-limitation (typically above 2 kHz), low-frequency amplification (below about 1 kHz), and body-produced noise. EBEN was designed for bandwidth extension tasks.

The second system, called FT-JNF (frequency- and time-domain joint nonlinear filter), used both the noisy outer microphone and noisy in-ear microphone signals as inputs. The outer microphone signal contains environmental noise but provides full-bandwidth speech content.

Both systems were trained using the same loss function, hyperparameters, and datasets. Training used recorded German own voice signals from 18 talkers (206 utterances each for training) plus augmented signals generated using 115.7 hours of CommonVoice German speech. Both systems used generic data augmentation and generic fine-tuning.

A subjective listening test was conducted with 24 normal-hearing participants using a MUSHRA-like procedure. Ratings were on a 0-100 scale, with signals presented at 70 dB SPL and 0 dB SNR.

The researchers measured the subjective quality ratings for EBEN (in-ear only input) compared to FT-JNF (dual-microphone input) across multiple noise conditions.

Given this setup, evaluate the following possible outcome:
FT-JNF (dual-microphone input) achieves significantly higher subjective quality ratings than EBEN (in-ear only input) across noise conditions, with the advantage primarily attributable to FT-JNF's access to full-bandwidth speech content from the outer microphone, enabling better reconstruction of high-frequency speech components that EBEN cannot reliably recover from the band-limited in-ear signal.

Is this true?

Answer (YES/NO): YES